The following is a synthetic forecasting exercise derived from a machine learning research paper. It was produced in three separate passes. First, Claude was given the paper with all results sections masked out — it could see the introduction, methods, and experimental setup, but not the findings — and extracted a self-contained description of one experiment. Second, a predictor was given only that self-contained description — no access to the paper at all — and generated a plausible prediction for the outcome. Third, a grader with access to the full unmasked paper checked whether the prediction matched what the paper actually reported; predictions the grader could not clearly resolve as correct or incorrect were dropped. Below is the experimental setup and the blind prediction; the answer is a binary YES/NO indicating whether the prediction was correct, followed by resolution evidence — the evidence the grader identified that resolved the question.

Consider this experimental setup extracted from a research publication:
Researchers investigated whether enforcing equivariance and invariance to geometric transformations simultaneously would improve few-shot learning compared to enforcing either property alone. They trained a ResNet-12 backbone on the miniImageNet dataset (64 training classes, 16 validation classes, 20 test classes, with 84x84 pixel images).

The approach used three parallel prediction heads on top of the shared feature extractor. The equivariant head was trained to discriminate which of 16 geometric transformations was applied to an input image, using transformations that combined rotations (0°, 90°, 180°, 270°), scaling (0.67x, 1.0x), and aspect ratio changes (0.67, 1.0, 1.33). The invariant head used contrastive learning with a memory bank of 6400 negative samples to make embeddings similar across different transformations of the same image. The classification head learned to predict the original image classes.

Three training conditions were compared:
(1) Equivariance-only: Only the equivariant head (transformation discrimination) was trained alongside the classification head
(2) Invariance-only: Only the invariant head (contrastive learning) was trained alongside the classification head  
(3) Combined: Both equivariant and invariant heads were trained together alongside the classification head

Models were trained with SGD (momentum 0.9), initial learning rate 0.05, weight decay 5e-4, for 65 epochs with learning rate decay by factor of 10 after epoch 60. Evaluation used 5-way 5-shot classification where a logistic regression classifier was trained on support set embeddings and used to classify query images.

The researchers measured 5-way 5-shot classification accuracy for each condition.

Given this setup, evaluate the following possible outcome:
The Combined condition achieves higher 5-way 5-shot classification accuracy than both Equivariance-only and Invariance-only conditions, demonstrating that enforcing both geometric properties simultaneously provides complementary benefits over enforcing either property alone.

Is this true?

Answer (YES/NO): YES